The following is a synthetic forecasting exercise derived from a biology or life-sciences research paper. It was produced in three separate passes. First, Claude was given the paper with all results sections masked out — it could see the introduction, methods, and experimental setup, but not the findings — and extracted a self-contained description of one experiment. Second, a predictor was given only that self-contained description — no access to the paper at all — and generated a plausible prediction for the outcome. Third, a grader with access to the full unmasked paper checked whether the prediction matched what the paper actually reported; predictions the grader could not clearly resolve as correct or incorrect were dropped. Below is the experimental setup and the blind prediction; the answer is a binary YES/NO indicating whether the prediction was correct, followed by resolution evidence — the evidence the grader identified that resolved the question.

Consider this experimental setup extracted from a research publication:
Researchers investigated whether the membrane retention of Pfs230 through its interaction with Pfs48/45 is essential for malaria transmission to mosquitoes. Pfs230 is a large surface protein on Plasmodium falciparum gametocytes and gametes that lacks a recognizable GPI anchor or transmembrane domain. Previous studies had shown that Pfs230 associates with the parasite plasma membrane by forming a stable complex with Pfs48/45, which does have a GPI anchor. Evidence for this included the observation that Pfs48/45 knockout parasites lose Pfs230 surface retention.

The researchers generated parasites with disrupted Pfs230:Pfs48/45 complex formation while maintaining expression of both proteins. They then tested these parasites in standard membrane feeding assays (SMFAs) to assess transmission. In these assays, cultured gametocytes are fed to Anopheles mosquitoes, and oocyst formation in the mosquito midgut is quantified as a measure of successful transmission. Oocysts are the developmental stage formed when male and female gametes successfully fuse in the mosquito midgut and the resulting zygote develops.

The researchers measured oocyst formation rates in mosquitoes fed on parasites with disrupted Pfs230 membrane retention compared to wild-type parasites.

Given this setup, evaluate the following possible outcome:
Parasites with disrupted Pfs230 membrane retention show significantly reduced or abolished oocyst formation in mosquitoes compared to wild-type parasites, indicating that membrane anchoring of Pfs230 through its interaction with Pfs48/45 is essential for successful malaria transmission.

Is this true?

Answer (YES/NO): NO